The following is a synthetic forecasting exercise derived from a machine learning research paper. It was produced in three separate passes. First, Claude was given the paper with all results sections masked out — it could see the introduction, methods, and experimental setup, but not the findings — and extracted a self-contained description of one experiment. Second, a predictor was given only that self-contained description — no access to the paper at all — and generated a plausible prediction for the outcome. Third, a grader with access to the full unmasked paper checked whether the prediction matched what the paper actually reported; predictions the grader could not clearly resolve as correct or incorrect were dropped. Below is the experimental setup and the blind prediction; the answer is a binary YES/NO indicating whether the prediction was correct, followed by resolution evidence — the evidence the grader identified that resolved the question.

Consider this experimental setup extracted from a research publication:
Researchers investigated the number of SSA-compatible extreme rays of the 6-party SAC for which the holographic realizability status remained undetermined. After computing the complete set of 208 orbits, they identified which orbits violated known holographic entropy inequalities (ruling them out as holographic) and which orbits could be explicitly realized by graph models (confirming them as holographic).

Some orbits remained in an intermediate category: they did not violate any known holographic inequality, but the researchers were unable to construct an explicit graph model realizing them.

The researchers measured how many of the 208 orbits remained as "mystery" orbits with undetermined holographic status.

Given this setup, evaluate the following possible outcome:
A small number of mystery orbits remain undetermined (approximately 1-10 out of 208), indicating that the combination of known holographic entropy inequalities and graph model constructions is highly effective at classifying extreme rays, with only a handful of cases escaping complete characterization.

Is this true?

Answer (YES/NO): YES